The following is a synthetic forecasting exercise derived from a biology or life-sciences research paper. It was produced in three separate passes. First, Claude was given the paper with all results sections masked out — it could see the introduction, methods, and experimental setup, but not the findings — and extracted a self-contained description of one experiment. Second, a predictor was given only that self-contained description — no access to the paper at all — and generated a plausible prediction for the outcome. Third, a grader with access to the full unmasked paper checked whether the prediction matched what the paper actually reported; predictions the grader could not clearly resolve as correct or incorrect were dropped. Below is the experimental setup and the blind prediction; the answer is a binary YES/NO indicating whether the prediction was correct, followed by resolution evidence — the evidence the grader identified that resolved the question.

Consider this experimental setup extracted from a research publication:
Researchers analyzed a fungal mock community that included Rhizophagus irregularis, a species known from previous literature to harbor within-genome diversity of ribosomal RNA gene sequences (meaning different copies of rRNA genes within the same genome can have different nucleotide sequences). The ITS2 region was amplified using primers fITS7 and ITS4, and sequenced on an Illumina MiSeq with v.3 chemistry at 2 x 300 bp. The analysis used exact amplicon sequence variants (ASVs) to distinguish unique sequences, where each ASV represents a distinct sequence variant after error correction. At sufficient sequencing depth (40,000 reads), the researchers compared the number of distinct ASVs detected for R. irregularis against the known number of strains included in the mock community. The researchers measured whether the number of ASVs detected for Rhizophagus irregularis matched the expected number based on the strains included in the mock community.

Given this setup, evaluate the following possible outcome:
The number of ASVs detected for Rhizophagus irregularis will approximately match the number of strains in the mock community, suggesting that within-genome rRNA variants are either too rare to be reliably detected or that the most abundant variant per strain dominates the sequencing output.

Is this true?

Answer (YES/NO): NO